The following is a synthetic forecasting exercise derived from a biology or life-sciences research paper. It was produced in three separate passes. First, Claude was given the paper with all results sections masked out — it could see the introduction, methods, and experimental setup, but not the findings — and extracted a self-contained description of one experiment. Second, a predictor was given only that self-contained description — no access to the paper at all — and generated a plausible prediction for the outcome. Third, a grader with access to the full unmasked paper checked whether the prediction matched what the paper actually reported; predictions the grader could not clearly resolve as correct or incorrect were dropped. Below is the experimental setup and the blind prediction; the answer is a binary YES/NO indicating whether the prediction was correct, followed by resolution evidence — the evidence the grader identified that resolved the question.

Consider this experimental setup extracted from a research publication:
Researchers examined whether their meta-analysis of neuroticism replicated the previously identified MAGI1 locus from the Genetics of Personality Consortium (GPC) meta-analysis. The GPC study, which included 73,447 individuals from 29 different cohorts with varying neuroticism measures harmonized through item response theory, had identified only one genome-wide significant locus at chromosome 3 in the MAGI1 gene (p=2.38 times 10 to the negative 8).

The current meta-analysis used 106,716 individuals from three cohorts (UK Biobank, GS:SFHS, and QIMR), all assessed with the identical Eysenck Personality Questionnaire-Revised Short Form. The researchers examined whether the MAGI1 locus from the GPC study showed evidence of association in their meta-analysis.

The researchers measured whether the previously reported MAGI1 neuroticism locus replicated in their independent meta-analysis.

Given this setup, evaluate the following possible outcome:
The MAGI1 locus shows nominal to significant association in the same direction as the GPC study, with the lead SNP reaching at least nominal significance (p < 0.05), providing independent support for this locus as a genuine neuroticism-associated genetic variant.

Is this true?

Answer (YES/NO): NO